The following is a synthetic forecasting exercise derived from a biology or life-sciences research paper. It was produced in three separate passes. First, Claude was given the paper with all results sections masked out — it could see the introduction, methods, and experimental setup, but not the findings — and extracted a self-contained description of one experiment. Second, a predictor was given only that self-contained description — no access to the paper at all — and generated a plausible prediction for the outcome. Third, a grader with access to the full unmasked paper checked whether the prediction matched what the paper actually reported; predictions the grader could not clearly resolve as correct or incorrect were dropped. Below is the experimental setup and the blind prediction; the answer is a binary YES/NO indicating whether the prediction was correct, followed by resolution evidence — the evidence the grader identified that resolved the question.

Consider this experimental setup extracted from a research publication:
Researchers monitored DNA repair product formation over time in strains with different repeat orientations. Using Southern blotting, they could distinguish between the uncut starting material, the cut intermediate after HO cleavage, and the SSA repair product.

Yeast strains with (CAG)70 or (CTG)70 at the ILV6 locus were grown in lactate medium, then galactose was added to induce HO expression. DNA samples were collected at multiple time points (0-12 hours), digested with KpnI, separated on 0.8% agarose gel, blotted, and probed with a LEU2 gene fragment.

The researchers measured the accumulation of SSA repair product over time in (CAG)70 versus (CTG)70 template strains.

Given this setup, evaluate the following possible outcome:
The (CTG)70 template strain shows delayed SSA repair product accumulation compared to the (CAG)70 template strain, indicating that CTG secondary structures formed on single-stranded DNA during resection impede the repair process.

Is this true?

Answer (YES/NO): NO